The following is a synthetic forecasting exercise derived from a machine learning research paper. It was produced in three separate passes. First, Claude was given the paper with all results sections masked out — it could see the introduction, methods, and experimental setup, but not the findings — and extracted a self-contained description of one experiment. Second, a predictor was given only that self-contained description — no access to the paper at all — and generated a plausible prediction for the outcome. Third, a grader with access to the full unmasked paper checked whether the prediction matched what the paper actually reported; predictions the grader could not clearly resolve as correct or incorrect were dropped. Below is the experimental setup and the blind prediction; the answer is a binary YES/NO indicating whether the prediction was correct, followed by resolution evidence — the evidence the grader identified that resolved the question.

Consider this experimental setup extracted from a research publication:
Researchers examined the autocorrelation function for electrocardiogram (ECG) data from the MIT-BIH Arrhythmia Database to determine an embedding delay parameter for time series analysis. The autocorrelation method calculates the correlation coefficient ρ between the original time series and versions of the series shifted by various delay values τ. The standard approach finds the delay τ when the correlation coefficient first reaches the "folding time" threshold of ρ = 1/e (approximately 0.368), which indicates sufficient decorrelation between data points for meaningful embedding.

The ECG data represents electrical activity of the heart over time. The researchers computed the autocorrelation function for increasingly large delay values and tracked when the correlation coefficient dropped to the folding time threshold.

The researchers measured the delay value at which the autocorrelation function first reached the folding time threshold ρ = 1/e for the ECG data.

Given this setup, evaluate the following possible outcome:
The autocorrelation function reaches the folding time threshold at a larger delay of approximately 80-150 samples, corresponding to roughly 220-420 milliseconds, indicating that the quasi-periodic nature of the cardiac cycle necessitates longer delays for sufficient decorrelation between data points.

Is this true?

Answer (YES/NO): NO